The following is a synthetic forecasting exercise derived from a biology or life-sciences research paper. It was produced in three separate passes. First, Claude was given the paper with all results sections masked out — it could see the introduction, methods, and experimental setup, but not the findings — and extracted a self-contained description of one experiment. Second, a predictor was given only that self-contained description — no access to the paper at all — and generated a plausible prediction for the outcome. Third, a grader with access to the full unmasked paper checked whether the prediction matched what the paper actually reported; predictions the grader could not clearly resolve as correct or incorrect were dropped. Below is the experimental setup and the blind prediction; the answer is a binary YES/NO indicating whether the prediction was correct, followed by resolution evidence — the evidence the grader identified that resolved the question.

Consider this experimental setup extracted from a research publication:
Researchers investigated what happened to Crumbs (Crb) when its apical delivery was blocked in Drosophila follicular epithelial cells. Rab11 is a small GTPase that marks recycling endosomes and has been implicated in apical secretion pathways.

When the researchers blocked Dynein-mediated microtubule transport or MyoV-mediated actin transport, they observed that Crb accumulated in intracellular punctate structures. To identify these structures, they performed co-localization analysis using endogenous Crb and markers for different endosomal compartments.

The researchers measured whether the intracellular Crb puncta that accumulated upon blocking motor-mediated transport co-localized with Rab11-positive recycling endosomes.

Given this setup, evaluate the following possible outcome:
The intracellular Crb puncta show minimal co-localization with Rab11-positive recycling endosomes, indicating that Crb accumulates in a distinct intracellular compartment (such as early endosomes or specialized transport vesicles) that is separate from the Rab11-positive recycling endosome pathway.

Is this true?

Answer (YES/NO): NO